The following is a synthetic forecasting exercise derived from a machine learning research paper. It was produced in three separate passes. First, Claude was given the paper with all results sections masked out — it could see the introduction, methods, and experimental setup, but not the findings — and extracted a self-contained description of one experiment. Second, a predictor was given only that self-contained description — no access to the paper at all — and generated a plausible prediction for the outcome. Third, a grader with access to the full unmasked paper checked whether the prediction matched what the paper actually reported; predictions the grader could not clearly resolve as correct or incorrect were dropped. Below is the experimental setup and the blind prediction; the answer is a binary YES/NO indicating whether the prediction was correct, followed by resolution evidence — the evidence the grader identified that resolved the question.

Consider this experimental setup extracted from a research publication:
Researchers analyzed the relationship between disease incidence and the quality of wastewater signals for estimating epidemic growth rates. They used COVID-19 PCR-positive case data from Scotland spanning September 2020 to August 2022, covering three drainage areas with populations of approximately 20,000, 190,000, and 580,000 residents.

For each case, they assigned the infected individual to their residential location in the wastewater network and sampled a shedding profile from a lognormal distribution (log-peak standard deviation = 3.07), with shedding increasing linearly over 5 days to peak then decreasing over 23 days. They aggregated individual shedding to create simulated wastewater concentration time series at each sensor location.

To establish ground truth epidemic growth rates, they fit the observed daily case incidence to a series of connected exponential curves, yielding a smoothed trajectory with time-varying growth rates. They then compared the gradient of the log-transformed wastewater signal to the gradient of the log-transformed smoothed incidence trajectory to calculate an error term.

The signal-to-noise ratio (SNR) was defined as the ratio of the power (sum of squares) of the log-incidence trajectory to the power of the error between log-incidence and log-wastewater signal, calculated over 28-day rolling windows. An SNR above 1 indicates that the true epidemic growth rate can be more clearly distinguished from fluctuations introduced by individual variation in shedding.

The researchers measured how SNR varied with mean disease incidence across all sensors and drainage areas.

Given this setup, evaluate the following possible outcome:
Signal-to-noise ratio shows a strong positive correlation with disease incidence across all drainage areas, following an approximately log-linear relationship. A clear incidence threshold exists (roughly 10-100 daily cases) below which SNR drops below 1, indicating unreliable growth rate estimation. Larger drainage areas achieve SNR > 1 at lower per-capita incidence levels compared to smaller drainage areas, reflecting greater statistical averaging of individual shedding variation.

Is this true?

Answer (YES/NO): NO